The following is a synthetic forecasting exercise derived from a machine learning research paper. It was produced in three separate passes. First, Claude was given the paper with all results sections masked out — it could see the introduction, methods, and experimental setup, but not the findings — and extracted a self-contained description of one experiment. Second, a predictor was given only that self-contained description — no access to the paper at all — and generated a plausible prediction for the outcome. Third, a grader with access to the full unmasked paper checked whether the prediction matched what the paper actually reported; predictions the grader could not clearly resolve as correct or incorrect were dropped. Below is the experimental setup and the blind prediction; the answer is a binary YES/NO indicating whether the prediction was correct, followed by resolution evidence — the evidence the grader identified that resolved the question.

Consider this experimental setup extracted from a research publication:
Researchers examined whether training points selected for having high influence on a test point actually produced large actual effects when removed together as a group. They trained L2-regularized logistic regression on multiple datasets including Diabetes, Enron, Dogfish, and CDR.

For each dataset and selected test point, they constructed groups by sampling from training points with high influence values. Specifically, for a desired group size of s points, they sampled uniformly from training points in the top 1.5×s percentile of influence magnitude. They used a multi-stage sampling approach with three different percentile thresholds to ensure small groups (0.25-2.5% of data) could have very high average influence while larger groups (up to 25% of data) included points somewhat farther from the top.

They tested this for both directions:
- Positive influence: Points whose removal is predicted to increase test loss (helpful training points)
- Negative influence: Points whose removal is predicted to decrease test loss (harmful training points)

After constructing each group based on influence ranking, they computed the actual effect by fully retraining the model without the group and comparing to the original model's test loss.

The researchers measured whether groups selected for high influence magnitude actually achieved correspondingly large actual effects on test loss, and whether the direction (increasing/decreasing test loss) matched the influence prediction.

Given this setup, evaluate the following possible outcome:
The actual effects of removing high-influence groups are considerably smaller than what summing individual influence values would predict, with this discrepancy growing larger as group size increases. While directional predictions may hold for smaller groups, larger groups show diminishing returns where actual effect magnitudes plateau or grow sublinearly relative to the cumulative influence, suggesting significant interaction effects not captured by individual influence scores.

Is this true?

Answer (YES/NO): NO